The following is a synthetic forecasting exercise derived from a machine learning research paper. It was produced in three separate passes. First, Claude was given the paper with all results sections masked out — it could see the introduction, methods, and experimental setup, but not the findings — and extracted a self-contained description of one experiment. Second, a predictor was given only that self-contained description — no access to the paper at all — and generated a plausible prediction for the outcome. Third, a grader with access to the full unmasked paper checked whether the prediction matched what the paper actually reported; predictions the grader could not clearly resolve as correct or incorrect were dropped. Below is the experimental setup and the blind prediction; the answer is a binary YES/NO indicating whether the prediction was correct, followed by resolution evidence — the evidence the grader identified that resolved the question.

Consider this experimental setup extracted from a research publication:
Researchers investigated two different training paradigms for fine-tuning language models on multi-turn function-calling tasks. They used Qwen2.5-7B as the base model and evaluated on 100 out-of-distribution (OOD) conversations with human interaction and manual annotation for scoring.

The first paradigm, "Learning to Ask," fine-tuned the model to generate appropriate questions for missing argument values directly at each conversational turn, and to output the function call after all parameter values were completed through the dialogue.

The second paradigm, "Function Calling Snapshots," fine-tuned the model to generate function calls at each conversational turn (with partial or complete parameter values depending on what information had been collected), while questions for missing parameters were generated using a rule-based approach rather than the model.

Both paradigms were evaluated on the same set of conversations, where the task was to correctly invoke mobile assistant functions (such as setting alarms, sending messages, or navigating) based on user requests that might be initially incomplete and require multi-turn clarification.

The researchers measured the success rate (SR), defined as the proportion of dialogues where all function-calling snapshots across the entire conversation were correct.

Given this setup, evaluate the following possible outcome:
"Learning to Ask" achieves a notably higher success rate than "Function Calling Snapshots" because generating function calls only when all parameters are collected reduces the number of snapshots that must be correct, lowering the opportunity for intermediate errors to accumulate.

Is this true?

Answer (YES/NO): NO